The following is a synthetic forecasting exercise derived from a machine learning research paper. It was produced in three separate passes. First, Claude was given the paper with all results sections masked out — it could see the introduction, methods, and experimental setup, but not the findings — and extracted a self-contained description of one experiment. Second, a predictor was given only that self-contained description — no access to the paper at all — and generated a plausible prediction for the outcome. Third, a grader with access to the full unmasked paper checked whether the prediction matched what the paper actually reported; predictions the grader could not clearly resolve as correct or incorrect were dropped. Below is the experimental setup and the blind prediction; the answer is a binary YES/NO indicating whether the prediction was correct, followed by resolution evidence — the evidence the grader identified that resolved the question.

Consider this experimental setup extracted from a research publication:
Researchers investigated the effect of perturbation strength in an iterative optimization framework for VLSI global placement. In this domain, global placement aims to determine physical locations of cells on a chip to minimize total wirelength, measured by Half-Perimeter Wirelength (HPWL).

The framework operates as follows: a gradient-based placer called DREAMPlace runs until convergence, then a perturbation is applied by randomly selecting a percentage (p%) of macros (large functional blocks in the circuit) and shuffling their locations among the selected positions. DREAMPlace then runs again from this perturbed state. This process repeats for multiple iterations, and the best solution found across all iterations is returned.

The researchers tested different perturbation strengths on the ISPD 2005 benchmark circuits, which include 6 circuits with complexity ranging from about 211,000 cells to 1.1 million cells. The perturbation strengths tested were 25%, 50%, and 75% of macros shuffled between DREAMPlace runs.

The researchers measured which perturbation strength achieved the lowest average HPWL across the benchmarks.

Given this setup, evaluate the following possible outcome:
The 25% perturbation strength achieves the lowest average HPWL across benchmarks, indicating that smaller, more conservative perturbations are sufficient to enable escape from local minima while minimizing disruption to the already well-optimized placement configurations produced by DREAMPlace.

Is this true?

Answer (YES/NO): NO